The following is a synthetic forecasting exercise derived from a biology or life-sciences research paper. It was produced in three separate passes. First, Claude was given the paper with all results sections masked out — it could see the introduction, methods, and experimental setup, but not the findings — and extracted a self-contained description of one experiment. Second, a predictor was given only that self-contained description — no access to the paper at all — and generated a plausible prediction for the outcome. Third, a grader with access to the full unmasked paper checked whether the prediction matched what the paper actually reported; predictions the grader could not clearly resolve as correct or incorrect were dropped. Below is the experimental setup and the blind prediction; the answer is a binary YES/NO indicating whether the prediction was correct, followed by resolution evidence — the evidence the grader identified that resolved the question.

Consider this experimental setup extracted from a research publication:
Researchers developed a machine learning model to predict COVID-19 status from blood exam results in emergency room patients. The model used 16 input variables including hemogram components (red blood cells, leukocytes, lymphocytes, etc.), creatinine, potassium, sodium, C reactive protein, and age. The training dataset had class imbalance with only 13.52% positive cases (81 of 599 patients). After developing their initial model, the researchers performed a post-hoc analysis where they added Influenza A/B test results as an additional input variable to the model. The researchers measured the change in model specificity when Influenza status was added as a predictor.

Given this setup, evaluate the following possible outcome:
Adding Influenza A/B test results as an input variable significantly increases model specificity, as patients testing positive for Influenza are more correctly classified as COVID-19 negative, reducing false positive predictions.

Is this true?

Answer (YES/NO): NO